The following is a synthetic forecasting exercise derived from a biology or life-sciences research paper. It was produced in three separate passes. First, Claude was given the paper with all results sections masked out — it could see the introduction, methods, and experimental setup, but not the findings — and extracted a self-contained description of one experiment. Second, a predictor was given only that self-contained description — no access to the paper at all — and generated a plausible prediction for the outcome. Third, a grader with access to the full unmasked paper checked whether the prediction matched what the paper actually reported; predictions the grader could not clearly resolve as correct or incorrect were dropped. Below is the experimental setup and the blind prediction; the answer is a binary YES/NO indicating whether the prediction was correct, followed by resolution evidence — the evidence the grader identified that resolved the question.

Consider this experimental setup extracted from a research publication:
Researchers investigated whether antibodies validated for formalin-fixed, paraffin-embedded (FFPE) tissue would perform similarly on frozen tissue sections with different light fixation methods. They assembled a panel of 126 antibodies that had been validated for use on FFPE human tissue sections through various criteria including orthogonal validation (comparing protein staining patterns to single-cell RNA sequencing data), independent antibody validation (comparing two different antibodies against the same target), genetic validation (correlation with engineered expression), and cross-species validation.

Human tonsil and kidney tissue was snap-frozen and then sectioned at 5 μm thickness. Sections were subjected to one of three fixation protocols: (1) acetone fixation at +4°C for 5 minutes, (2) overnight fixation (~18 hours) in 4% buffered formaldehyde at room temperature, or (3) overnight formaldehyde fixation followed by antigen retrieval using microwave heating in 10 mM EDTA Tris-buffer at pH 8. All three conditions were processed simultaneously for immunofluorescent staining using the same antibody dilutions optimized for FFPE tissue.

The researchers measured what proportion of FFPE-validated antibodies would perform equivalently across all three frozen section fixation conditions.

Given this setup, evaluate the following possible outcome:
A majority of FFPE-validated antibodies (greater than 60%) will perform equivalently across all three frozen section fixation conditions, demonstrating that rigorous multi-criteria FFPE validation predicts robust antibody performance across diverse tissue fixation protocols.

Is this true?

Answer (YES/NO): NO